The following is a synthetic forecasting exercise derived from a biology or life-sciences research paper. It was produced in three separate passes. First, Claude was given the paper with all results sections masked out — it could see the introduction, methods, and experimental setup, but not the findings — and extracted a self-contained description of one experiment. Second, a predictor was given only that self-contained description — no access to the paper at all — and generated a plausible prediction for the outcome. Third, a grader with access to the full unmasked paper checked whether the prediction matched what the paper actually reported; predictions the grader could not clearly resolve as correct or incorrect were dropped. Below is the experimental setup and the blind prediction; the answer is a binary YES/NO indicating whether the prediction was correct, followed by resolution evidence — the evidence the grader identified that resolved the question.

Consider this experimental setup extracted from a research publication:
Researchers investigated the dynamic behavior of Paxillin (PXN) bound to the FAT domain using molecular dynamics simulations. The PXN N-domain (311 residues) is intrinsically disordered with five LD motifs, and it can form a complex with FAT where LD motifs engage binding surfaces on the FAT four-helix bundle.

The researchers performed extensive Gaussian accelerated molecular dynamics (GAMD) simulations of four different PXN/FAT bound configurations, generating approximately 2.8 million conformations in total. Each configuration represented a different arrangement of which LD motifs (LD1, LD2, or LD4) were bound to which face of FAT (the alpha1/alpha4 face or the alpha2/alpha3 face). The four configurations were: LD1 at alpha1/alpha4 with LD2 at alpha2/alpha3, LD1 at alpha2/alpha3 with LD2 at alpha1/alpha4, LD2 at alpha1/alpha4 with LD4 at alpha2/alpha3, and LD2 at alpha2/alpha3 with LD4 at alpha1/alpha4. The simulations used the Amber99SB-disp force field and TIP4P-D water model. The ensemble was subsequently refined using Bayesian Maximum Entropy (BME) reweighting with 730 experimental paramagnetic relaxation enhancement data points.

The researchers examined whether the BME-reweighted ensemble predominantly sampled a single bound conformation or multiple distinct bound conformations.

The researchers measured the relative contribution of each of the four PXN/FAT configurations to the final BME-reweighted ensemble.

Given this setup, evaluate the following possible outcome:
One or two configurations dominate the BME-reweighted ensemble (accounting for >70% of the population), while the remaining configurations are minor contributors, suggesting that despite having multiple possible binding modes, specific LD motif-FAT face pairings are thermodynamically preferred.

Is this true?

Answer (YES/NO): NO